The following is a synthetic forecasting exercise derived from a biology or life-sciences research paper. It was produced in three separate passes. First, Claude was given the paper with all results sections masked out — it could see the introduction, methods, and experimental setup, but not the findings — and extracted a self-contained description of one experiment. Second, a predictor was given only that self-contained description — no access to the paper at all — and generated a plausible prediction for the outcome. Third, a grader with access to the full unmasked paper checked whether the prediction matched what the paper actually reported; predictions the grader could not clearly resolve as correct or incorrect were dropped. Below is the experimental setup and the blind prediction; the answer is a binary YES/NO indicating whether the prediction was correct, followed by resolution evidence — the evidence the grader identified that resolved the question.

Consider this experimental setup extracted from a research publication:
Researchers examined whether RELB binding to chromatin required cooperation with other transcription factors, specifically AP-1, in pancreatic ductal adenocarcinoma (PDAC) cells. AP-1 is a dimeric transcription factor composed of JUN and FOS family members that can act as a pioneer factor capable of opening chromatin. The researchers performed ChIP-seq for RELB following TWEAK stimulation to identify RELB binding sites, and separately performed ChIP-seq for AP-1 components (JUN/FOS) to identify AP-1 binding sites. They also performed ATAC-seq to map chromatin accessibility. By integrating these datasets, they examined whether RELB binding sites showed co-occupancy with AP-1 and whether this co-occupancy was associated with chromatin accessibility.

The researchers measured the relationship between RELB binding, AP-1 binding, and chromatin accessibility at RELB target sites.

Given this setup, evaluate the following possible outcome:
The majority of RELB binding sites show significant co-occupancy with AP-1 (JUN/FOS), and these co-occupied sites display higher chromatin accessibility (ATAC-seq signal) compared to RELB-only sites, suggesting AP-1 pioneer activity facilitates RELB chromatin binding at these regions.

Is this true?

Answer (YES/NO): NO